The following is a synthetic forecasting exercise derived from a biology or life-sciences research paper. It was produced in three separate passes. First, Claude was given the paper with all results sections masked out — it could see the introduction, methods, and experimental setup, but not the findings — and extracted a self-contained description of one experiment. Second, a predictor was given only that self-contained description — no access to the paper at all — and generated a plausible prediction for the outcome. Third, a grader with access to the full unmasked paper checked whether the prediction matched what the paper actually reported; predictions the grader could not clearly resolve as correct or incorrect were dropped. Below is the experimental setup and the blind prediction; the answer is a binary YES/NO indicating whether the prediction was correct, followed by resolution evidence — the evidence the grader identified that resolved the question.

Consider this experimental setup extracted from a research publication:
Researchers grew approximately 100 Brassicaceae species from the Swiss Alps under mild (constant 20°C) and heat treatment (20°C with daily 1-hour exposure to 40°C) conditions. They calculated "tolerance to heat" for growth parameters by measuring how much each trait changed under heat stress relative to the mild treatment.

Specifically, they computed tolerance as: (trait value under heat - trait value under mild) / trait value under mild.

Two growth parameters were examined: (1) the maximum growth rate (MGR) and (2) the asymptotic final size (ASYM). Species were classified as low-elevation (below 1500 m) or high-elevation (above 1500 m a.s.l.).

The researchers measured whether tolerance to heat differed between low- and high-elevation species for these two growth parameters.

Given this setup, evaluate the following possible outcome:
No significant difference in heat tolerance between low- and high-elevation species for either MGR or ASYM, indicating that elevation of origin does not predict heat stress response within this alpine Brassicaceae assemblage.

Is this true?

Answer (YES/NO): NO